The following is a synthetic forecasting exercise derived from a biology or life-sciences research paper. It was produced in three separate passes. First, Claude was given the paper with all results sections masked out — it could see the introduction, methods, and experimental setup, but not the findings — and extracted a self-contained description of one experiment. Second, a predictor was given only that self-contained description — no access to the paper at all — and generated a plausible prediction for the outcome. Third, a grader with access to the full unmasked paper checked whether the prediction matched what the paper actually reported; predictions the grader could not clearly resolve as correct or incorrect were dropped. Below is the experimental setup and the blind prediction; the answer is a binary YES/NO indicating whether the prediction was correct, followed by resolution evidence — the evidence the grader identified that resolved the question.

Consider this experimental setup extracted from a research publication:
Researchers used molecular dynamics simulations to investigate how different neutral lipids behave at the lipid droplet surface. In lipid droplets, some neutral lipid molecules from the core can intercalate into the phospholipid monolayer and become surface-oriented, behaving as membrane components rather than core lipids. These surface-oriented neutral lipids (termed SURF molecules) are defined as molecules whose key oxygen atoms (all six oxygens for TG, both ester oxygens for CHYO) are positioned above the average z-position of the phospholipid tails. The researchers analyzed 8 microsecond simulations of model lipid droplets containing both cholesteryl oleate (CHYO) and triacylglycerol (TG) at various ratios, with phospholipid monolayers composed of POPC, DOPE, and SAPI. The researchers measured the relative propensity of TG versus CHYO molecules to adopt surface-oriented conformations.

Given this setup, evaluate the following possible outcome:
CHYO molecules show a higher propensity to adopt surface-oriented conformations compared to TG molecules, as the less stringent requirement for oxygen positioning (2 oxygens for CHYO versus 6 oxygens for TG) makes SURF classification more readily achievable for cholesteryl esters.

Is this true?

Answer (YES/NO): NO